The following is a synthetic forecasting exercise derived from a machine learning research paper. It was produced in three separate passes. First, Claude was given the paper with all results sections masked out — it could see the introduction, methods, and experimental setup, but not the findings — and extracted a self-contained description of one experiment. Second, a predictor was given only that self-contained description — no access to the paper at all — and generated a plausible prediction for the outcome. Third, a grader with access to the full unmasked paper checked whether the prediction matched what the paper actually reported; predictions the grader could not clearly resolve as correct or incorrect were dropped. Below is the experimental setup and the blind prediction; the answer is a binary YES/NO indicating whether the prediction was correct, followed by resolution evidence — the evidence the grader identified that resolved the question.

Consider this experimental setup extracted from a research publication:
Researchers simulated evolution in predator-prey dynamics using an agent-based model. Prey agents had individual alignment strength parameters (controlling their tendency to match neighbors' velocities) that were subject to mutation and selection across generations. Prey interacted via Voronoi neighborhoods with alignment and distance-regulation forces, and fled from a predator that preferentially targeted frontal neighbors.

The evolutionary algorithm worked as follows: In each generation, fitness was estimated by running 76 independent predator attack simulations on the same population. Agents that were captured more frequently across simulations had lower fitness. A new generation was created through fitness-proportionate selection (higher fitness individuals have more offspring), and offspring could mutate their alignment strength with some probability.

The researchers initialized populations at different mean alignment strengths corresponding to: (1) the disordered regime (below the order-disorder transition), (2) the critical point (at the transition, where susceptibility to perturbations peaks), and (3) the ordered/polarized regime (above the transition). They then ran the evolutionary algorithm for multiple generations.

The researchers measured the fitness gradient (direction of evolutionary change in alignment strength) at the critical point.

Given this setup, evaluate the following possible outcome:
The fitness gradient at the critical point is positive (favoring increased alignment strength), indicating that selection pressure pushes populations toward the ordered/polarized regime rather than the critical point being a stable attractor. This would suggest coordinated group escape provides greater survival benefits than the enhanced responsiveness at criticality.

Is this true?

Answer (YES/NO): YES